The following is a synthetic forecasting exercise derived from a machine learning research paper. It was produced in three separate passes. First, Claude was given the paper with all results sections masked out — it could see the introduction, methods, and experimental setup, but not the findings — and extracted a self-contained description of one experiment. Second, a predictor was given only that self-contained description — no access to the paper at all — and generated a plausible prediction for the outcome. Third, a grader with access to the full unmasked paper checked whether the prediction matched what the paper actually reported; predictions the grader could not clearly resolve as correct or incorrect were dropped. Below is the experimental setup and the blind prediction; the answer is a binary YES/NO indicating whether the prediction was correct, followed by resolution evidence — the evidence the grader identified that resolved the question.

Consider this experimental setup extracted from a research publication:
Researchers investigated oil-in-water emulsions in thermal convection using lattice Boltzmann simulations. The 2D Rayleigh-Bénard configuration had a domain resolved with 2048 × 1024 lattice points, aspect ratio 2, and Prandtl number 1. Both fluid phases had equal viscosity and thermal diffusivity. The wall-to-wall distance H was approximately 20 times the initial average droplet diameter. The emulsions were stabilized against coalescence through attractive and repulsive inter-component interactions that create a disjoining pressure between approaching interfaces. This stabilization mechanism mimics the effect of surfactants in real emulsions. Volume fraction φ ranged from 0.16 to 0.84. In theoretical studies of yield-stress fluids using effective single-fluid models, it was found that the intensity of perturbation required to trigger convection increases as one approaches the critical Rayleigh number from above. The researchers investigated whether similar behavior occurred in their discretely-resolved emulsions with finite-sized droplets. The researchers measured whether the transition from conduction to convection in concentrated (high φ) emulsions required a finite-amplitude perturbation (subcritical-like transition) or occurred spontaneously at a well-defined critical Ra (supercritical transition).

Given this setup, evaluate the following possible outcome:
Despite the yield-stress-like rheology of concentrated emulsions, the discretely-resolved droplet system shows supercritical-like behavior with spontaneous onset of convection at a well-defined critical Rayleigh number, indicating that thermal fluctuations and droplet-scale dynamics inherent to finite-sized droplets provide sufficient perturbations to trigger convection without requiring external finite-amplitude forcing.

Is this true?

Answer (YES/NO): NO